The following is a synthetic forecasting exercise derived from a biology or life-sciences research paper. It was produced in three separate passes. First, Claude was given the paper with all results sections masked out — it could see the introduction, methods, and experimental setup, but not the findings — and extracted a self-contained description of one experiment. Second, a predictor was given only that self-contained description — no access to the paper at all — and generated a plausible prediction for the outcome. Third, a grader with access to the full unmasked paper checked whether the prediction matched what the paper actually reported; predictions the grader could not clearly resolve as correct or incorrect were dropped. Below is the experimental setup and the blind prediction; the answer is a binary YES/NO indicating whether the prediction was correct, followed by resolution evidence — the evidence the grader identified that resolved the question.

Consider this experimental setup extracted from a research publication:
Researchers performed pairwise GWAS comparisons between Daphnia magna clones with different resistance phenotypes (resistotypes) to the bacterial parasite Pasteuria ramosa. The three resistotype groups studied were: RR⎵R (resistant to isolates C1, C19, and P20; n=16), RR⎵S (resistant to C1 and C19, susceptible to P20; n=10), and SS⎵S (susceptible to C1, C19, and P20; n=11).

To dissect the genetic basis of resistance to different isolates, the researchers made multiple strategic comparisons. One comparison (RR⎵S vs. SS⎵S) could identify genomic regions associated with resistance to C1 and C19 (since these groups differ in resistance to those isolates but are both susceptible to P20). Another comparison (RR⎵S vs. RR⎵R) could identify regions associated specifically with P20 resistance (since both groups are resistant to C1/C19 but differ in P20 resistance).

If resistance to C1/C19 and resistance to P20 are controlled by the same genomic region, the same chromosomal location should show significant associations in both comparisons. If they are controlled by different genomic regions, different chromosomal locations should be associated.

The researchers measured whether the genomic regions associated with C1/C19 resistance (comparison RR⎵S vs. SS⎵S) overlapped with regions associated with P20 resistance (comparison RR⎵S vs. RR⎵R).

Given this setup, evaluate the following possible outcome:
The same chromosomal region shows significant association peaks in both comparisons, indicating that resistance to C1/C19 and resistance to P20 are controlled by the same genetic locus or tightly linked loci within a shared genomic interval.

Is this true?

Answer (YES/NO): NO